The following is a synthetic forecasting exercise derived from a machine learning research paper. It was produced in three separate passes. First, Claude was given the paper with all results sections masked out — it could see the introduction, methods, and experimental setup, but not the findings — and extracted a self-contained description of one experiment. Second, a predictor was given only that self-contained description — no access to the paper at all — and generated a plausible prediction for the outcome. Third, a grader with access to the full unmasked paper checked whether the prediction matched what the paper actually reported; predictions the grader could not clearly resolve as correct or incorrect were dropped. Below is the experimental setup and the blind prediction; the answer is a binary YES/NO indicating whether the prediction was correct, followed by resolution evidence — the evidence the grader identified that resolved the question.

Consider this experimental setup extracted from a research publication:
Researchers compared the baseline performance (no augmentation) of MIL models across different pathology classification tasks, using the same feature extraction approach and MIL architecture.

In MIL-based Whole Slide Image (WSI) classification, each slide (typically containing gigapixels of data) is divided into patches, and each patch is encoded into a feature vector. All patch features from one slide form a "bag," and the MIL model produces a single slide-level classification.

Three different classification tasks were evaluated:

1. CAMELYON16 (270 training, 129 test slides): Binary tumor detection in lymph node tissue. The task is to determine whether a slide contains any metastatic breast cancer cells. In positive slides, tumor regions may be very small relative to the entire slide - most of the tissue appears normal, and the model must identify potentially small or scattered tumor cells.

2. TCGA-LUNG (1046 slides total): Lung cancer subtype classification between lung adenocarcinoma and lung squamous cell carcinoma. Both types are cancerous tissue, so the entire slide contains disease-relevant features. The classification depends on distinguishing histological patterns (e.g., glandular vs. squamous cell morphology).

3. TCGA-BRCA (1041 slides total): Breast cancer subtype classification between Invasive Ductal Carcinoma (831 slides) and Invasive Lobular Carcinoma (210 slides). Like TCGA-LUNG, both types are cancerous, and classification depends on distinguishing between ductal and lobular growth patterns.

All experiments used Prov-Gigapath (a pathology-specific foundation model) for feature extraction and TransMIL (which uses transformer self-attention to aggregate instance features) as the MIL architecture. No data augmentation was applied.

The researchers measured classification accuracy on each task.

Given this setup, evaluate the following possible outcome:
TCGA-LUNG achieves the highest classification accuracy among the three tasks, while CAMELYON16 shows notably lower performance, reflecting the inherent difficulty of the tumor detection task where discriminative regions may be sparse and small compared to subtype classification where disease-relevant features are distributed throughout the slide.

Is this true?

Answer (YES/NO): NO